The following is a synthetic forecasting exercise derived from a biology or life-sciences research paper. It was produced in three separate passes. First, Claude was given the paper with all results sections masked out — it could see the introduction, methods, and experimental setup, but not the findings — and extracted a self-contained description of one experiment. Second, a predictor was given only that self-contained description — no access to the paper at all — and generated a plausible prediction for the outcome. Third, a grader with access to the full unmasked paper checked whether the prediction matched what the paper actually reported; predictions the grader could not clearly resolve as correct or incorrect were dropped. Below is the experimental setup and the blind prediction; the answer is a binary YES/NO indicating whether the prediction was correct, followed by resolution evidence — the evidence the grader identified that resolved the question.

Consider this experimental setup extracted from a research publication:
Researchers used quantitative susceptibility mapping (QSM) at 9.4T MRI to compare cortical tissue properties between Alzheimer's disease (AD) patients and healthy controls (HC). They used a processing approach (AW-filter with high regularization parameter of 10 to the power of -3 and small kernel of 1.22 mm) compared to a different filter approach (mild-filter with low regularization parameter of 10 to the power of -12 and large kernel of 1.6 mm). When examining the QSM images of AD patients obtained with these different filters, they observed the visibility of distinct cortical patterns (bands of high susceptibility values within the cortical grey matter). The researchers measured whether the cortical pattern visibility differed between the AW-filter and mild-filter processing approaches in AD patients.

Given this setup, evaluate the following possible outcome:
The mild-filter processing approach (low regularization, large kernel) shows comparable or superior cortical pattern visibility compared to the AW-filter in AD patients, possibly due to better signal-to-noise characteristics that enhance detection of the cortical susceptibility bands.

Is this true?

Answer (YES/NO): NO